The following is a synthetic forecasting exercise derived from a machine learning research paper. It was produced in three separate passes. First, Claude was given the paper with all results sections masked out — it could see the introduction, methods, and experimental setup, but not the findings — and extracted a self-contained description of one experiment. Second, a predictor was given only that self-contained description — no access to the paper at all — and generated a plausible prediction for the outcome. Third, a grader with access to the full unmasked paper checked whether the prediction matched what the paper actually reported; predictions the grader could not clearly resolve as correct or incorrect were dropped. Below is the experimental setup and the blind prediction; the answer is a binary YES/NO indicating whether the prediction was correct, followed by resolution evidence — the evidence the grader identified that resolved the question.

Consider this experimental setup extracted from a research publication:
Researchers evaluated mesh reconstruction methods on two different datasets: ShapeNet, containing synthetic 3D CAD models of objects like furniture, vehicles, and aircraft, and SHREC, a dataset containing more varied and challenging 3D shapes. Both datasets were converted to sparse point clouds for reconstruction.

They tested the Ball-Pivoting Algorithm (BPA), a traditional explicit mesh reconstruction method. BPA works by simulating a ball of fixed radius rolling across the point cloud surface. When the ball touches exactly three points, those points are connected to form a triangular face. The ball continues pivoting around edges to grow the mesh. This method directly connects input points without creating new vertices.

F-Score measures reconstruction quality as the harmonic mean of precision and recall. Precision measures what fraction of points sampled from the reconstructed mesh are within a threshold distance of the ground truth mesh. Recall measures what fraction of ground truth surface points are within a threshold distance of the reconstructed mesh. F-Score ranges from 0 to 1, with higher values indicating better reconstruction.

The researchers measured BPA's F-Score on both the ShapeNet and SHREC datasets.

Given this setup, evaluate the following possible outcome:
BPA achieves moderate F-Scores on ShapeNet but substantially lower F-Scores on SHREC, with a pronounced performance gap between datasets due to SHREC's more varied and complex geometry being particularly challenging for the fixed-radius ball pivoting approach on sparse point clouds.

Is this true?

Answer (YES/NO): YES